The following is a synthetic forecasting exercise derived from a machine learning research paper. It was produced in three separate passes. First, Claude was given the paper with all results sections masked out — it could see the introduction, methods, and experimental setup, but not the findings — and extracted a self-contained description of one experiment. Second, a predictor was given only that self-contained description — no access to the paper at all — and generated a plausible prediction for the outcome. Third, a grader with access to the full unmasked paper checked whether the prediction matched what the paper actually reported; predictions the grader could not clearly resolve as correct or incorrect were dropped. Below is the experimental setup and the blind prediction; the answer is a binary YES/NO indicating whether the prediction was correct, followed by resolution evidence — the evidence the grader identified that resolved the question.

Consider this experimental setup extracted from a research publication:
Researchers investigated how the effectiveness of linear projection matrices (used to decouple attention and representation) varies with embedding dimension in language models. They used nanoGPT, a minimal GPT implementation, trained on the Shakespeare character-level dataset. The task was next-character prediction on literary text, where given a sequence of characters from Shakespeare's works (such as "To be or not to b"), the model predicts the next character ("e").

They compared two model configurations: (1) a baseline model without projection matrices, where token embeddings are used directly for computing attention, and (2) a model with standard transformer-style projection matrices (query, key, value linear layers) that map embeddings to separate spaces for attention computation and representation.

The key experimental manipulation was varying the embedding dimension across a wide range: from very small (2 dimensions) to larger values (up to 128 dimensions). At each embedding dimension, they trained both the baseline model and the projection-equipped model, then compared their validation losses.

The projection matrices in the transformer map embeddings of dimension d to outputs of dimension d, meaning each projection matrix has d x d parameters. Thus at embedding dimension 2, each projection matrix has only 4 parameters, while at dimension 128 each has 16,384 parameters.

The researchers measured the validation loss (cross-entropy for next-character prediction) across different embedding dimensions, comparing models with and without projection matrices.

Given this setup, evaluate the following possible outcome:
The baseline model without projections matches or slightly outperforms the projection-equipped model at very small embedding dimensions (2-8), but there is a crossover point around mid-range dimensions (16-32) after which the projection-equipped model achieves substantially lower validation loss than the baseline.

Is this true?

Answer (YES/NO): YES